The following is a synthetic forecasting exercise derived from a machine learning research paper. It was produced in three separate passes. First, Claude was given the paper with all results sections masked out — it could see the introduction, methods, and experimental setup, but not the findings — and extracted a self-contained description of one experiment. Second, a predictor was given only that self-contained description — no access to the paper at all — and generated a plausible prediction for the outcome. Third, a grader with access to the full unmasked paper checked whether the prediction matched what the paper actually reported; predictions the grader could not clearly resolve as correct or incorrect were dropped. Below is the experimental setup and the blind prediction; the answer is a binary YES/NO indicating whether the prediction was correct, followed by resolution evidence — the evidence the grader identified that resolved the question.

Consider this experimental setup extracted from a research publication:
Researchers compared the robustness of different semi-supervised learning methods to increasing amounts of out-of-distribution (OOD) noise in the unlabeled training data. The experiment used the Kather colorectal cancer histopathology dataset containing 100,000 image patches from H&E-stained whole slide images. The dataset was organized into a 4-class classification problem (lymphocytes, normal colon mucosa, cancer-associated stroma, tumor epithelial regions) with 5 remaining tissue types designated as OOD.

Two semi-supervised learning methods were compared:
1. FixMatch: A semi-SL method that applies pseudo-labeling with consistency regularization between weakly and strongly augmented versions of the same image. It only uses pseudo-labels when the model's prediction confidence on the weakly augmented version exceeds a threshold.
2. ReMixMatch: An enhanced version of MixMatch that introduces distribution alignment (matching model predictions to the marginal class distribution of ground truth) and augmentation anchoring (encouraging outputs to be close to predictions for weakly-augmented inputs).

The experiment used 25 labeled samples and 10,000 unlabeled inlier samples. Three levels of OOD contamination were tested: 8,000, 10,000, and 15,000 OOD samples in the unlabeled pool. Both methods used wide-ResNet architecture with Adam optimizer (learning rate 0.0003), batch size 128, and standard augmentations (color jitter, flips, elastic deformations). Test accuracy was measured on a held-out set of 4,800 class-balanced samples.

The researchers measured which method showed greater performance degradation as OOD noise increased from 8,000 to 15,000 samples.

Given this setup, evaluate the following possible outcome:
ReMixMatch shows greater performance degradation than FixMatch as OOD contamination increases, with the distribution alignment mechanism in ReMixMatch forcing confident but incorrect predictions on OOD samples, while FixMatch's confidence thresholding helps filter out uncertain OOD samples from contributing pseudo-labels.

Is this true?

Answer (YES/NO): NO